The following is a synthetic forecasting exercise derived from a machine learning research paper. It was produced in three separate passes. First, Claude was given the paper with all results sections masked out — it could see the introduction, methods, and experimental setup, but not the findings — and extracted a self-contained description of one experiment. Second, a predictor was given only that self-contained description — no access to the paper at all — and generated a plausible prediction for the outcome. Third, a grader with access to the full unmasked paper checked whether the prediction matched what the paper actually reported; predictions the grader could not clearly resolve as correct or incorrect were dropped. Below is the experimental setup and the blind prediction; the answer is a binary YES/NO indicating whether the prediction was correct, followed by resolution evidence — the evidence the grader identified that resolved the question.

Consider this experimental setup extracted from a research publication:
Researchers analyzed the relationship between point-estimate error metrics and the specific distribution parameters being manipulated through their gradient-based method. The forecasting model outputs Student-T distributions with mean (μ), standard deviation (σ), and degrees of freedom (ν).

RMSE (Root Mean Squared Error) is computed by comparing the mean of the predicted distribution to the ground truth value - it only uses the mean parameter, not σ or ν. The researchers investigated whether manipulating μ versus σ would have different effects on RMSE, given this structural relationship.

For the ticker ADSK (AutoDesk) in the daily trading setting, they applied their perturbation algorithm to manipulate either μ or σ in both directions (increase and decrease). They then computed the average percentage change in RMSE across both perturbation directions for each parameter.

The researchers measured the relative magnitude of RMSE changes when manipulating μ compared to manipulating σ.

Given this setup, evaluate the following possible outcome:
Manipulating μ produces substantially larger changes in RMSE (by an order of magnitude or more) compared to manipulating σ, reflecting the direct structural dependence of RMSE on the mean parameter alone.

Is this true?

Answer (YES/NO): YES